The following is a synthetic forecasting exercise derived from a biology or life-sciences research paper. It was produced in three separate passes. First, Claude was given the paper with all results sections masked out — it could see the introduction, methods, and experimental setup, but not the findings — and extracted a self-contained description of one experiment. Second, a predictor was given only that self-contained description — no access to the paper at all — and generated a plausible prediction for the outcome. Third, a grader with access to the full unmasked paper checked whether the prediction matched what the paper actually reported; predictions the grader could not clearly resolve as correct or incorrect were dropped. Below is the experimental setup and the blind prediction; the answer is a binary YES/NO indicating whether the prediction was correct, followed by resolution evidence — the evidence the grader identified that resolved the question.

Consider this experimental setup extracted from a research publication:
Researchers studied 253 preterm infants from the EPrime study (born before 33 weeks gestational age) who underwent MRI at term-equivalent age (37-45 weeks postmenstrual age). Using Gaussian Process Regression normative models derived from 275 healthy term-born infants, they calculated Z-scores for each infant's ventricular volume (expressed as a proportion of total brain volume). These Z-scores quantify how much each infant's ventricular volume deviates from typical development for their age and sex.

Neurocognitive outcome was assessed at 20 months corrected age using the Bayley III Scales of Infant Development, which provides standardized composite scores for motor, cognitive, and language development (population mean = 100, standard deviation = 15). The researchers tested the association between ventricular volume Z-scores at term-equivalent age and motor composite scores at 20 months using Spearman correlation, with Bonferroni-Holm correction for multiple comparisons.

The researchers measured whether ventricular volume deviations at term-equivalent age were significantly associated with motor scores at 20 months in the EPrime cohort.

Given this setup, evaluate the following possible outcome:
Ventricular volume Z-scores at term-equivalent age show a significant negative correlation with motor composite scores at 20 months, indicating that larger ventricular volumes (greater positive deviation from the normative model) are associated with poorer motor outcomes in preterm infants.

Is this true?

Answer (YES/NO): NO